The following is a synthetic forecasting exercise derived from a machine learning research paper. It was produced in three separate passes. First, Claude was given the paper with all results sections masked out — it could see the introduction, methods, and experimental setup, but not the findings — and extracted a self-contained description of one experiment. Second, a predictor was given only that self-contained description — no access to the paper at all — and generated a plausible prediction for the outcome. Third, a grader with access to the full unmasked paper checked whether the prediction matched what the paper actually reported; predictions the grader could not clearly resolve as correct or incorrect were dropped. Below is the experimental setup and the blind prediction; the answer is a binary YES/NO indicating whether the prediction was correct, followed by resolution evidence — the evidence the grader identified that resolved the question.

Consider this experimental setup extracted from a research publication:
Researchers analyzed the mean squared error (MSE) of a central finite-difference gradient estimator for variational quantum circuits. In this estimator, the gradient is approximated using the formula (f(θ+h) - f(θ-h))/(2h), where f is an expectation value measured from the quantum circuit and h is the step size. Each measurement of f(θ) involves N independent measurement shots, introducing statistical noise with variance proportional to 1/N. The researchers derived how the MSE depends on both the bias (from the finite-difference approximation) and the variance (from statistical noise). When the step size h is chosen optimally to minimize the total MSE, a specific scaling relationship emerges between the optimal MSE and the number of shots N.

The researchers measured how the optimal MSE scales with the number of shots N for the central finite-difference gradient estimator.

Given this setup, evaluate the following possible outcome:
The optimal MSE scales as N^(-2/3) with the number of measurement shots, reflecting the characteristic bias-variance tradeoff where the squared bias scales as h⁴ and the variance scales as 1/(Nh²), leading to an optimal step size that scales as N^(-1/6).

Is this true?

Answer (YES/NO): YES